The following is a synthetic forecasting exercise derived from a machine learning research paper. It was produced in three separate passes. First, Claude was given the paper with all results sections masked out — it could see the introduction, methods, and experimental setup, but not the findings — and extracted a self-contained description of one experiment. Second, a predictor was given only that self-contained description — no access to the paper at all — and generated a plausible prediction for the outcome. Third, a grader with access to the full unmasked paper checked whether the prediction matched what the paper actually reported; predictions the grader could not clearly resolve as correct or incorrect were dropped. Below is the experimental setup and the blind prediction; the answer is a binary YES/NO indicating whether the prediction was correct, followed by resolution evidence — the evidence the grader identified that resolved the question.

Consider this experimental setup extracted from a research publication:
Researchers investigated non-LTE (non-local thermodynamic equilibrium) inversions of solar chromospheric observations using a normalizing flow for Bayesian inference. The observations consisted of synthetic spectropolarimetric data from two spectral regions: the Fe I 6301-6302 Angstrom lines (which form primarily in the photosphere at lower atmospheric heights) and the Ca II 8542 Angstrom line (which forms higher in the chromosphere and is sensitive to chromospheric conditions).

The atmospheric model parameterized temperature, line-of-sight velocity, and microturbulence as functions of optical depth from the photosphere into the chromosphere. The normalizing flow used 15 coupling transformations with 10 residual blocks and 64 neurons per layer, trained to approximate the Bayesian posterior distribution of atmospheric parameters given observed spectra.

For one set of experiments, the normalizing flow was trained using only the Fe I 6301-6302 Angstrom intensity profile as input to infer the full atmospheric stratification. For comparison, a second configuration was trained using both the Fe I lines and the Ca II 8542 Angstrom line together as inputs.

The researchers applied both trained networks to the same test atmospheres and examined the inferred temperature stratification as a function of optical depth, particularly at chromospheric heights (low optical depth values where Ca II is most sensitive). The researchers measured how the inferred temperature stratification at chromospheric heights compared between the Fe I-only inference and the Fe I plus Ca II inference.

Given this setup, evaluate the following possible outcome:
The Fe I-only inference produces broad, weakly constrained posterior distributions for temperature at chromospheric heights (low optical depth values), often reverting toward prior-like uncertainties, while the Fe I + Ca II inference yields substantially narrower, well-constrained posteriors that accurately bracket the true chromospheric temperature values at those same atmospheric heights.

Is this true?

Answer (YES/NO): YES